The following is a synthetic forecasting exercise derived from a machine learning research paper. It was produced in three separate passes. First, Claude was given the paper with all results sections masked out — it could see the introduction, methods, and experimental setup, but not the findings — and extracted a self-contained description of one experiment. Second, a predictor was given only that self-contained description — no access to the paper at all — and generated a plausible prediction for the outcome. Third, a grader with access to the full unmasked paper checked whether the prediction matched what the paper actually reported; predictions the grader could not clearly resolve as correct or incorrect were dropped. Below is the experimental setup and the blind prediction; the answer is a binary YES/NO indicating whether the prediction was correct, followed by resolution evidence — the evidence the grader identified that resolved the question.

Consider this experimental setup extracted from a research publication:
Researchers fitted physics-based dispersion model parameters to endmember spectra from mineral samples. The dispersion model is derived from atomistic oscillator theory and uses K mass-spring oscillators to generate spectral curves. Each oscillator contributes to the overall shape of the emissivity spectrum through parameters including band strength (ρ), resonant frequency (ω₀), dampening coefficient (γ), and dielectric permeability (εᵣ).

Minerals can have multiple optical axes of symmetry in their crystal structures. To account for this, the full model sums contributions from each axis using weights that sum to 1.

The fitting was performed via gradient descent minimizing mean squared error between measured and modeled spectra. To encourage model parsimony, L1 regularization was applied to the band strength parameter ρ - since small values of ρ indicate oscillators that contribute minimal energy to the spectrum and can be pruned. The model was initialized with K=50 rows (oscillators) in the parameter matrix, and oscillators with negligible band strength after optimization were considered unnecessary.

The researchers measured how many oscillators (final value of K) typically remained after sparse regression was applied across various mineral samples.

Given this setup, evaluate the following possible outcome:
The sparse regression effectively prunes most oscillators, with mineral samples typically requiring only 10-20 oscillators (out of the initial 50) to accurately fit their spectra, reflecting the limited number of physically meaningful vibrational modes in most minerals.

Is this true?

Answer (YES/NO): NO